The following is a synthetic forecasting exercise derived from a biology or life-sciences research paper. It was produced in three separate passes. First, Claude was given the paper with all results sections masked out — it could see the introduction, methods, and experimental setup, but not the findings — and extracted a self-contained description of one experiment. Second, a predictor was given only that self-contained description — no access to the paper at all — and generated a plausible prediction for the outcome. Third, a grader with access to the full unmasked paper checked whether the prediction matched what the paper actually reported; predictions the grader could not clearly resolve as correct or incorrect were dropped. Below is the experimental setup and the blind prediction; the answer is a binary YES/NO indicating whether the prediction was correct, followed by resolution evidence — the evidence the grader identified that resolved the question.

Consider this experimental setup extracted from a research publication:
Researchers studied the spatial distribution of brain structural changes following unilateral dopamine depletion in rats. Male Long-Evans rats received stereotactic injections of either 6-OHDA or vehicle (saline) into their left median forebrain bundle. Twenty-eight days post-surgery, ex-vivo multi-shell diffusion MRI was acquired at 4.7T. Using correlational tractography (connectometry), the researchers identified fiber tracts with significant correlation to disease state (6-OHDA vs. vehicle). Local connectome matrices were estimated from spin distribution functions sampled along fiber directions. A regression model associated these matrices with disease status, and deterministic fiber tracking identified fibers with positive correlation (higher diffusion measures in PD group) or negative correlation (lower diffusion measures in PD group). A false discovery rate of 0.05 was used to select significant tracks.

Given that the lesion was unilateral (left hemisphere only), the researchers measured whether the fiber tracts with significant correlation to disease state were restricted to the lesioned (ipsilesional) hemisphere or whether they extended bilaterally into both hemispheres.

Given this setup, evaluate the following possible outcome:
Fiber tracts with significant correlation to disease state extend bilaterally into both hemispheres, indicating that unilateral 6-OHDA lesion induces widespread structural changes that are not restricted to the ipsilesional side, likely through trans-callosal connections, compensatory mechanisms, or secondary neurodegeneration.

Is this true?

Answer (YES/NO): YES